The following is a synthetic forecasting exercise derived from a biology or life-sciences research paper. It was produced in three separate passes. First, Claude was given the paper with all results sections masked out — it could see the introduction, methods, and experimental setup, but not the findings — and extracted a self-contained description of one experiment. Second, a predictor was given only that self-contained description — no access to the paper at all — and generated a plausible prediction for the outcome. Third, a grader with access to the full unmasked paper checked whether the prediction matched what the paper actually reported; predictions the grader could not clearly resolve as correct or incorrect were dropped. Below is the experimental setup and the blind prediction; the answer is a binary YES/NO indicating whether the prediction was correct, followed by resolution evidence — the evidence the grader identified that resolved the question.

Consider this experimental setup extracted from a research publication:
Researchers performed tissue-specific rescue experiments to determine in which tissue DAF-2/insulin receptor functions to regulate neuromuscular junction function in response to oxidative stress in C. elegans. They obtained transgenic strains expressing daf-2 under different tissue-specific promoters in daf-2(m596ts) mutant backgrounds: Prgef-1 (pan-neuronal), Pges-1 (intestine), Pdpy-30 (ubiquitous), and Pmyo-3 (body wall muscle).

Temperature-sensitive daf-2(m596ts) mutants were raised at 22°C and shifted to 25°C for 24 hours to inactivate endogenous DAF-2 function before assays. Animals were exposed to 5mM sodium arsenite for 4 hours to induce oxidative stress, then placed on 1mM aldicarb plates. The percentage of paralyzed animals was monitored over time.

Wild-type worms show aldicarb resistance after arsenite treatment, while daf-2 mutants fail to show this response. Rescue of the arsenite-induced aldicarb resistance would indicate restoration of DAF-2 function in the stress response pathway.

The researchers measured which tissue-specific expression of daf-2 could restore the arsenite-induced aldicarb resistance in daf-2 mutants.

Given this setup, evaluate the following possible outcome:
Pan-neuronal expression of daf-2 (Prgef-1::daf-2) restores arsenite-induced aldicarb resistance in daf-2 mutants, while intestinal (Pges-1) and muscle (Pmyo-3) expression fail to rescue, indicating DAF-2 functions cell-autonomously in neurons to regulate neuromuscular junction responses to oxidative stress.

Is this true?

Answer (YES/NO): NO